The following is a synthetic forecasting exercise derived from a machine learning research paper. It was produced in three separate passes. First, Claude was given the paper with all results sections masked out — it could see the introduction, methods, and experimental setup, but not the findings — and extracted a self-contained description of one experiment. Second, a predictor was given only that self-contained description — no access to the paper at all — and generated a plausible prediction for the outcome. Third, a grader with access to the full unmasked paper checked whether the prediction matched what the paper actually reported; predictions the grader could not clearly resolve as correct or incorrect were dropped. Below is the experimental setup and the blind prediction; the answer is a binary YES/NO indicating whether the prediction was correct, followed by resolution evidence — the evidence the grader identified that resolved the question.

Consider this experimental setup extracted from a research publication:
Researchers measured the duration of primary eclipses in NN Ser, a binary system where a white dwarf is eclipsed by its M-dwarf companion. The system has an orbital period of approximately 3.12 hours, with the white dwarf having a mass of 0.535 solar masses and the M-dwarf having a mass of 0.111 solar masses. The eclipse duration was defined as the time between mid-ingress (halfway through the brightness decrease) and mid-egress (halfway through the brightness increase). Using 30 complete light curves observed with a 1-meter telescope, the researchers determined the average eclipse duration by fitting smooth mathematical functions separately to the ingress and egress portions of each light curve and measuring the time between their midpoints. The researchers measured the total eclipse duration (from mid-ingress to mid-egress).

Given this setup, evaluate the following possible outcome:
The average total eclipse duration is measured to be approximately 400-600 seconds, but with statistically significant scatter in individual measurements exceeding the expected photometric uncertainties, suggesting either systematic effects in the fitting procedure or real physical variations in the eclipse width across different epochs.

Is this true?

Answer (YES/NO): NO